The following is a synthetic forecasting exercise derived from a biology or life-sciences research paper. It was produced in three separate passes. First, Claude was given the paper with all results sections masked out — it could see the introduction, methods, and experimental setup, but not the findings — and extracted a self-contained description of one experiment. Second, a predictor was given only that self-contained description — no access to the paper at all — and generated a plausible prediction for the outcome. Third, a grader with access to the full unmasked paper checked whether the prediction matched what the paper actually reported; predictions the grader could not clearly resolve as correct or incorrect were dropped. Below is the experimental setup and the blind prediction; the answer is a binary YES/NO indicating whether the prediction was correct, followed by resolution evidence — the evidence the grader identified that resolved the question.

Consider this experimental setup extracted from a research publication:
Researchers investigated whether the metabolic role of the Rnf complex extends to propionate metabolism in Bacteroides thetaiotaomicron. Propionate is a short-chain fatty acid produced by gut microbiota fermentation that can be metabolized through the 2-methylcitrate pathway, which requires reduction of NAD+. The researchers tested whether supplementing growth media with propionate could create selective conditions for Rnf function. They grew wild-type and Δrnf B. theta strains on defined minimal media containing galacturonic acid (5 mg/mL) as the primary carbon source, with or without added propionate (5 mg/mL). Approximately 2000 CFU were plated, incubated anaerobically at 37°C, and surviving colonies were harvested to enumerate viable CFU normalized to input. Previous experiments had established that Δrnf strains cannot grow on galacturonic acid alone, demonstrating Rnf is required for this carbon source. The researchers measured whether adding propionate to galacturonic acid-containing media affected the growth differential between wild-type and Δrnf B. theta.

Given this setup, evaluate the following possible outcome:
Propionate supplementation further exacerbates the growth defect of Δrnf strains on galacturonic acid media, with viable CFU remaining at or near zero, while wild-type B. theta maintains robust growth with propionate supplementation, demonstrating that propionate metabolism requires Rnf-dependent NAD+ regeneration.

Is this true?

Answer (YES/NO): YES